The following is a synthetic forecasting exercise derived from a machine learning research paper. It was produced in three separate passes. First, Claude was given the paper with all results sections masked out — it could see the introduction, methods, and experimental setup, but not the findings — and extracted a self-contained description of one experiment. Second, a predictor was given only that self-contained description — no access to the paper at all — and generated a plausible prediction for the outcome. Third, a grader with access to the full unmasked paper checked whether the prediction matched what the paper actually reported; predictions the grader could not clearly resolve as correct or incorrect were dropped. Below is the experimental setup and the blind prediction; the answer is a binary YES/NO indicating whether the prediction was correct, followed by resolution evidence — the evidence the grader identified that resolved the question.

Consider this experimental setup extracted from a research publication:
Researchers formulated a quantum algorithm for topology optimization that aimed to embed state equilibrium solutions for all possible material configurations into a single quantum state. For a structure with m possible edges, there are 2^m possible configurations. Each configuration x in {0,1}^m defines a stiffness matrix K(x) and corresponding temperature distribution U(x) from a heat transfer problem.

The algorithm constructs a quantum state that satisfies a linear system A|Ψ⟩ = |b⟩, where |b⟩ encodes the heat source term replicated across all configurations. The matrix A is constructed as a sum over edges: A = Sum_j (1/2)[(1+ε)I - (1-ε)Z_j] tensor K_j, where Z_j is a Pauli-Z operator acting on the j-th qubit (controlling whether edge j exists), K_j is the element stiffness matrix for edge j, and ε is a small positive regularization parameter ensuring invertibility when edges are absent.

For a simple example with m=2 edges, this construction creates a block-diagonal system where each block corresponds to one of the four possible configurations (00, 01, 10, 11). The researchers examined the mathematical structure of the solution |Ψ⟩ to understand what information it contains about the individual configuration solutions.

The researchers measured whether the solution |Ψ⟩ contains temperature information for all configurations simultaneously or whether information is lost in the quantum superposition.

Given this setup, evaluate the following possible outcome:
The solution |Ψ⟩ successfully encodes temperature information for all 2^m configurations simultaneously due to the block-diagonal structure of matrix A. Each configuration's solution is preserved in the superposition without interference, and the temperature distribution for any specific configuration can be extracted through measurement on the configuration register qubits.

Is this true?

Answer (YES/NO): NO